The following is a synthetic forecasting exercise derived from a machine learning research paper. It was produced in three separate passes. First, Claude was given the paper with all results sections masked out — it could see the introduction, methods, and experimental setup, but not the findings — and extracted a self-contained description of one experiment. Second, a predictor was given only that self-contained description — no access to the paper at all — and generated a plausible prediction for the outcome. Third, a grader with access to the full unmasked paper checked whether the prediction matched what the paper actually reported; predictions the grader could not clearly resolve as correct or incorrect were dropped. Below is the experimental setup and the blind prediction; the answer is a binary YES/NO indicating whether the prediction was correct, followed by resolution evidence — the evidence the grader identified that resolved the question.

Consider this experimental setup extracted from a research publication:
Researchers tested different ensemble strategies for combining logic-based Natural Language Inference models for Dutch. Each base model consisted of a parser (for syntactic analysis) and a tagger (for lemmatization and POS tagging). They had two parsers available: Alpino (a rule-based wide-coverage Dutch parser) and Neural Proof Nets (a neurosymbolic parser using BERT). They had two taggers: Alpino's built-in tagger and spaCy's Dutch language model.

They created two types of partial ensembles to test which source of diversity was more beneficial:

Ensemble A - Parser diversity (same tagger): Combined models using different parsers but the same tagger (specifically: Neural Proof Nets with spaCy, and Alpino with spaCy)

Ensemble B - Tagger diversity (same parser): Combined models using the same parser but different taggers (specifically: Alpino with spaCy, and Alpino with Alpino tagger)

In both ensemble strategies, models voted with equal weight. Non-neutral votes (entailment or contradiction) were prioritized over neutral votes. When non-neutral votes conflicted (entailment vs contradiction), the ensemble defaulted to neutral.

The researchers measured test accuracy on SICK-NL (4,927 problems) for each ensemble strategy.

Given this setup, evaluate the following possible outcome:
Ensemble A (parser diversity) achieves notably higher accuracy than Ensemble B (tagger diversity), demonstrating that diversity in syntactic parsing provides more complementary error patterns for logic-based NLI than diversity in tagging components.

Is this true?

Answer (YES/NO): NO